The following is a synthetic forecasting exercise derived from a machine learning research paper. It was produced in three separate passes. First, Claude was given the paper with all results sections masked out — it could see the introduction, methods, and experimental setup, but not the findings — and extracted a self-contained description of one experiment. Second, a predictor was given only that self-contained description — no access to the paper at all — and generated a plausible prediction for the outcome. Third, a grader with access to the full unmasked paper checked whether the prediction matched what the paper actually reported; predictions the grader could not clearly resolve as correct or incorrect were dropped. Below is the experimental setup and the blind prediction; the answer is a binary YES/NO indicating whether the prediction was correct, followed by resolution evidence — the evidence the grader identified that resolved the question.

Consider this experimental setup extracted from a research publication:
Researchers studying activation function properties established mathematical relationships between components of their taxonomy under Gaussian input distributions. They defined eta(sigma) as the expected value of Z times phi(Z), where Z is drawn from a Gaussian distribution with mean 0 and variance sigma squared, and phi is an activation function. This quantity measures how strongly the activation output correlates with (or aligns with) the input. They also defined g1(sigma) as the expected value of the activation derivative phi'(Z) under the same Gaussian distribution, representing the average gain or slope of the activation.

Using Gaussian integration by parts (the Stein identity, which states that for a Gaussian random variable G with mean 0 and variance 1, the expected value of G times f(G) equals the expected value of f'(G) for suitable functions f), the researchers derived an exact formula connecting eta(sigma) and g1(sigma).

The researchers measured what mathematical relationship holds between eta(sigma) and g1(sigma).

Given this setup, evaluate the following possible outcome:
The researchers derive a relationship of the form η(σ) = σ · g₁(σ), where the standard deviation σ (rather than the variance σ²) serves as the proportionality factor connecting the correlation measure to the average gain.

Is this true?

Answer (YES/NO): NO